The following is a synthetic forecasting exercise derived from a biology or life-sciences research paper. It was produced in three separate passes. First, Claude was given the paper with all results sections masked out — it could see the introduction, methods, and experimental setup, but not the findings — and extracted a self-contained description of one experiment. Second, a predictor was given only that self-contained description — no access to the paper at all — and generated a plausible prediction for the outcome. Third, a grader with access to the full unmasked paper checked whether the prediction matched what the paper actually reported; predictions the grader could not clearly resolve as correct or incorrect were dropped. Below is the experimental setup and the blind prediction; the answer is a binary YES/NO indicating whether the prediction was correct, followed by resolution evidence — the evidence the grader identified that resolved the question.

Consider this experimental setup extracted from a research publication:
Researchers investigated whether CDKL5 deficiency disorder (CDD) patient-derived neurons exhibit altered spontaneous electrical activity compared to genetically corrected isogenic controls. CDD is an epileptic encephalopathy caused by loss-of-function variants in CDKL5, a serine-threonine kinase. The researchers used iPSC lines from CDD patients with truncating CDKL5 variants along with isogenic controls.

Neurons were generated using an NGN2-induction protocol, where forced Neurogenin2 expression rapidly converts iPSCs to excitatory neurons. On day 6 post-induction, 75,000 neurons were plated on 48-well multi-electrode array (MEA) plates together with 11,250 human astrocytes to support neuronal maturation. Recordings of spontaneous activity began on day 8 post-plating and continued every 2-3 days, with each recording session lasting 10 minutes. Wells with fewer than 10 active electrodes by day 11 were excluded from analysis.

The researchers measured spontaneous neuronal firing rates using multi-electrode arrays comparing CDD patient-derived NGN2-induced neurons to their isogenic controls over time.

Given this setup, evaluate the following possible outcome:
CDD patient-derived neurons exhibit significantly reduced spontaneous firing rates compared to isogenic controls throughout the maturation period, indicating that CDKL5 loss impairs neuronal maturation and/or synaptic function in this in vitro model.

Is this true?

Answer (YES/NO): NO